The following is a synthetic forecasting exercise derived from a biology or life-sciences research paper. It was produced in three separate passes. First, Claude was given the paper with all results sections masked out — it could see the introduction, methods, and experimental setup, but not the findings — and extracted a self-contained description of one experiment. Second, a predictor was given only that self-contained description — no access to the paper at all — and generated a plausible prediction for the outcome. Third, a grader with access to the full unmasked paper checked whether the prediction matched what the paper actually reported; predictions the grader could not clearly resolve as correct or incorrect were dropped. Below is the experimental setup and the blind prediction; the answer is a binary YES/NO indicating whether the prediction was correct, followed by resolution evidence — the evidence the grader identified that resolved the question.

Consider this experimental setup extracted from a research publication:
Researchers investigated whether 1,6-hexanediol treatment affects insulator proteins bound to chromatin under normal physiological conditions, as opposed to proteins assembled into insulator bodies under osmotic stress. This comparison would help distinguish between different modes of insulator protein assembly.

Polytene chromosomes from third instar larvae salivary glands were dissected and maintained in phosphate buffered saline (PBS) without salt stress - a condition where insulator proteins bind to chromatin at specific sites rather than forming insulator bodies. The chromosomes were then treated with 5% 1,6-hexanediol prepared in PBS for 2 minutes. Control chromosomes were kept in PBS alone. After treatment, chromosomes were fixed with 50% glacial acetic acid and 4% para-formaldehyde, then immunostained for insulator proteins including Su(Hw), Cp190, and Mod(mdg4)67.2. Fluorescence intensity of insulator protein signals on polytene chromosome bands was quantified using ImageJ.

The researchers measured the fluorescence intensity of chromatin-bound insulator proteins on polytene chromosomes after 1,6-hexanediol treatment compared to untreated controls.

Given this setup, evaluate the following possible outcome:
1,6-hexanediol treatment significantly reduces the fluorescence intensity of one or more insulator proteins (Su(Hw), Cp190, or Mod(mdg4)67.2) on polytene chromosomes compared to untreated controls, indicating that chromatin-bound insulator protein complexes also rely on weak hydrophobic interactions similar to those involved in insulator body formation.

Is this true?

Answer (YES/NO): YES